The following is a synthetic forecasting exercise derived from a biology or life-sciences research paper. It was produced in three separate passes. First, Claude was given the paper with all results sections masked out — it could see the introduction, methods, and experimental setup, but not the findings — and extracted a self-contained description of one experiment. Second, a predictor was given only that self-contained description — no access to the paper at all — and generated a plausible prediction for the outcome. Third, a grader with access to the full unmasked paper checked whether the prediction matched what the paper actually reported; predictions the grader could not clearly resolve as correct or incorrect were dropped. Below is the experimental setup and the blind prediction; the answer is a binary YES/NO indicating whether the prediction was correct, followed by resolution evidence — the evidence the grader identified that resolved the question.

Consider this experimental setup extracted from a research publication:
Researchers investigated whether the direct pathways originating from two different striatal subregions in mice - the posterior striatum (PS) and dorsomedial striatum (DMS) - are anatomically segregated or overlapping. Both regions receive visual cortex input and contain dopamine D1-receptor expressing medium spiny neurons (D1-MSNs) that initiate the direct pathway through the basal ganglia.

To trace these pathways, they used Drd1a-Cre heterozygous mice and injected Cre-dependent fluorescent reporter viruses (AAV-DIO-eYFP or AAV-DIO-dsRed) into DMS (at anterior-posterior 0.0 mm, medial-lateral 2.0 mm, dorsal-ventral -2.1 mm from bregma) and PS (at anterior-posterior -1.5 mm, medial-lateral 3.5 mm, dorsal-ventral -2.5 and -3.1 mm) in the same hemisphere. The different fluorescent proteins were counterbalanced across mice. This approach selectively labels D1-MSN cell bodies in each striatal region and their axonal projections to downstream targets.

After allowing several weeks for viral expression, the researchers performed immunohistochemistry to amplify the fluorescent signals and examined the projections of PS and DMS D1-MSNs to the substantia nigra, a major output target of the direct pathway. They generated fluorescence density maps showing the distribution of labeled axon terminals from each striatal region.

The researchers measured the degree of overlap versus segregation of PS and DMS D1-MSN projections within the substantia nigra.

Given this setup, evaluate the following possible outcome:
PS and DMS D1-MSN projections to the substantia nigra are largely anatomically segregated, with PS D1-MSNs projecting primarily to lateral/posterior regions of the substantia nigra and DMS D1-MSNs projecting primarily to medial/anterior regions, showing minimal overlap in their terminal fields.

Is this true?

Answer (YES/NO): NO